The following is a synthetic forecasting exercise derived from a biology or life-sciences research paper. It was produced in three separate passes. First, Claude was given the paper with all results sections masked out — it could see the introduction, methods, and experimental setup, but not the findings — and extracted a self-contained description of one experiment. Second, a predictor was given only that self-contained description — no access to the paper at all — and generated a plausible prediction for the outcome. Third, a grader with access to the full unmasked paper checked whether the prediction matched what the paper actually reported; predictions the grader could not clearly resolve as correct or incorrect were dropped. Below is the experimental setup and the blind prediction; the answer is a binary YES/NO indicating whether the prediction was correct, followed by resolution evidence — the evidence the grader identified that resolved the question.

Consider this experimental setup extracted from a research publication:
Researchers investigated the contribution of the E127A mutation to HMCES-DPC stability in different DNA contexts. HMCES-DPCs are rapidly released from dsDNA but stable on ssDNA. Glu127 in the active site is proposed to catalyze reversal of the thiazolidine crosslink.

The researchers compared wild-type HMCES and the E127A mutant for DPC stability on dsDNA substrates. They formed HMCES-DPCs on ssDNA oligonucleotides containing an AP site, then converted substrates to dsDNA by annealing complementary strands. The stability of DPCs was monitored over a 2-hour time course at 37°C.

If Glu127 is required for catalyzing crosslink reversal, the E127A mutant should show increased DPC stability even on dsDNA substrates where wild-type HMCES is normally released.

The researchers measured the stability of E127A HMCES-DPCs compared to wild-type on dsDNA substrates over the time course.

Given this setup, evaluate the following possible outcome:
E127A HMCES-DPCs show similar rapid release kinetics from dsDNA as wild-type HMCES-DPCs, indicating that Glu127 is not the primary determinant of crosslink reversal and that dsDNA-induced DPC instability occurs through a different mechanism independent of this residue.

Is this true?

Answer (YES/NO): NO